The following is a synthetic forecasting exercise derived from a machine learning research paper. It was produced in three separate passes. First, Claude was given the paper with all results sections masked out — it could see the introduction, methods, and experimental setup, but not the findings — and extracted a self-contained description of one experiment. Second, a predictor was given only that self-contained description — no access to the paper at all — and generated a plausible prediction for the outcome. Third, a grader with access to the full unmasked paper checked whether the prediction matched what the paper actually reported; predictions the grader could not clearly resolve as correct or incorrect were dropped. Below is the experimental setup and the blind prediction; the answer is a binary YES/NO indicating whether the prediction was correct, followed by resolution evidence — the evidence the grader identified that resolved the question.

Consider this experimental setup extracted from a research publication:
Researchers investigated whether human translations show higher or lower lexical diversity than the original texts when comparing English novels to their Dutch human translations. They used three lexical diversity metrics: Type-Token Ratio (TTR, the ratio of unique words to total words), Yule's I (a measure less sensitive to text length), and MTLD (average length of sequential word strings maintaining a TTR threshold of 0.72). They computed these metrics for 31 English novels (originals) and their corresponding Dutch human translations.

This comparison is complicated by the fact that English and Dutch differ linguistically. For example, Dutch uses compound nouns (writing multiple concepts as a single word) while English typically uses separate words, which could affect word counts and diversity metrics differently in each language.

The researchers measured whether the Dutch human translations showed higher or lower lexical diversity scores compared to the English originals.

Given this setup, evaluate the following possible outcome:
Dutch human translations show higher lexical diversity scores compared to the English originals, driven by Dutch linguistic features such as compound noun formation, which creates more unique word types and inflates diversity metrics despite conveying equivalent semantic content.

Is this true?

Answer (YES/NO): YES